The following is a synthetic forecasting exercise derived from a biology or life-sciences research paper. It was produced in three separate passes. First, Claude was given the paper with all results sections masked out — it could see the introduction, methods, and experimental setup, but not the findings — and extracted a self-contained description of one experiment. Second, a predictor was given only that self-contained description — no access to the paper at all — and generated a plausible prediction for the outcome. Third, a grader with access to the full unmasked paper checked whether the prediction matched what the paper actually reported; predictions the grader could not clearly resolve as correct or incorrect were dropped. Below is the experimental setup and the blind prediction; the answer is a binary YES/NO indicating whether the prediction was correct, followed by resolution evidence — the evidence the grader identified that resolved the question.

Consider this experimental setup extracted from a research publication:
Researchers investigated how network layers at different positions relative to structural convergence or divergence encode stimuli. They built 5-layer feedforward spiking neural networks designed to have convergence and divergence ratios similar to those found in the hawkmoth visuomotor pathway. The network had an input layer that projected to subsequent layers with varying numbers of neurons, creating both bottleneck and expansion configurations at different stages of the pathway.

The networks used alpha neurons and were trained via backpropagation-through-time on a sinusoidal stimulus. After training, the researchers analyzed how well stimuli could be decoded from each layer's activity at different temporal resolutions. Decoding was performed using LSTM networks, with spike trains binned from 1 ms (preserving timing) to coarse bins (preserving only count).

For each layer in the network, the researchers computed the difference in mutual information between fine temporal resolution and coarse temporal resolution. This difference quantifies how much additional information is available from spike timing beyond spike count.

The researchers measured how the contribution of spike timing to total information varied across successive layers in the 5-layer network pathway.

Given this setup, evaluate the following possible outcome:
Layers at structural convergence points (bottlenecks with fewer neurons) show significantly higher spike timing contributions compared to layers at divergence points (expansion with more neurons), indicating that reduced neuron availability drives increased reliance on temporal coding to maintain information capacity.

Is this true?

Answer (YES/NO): YES